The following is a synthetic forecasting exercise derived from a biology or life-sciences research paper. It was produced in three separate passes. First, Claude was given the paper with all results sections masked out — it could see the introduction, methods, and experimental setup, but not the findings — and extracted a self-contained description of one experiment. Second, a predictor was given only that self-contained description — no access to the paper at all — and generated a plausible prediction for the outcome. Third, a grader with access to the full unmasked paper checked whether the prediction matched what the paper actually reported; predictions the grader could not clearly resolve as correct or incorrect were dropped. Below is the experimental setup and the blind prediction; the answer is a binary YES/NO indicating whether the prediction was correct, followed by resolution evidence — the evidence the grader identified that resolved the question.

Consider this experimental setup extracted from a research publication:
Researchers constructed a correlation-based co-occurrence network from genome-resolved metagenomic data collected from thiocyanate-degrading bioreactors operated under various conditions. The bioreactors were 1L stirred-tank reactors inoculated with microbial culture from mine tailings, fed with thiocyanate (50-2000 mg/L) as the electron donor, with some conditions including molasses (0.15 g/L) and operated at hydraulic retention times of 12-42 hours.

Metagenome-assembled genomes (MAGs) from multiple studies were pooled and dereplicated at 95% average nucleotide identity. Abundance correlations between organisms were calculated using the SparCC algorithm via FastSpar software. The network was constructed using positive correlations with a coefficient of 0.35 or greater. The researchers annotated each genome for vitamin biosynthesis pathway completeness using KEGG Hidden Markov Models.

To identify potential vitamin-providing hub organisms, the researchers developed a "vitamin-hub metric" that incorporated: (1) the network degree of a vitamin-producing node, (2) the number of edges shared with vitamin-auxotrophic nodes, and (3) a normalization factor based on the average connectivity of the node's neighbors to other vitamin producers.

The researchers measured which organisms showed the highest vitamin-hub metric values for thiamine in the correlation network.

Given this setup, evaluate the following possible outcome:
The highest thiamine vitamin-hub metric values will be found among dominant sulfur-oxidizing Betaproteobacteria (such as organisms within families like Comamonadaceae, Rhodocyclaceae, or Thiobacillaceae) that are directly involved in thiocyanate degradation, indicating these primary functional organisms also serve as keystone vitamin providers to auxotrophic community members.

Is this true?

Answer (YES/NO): NO